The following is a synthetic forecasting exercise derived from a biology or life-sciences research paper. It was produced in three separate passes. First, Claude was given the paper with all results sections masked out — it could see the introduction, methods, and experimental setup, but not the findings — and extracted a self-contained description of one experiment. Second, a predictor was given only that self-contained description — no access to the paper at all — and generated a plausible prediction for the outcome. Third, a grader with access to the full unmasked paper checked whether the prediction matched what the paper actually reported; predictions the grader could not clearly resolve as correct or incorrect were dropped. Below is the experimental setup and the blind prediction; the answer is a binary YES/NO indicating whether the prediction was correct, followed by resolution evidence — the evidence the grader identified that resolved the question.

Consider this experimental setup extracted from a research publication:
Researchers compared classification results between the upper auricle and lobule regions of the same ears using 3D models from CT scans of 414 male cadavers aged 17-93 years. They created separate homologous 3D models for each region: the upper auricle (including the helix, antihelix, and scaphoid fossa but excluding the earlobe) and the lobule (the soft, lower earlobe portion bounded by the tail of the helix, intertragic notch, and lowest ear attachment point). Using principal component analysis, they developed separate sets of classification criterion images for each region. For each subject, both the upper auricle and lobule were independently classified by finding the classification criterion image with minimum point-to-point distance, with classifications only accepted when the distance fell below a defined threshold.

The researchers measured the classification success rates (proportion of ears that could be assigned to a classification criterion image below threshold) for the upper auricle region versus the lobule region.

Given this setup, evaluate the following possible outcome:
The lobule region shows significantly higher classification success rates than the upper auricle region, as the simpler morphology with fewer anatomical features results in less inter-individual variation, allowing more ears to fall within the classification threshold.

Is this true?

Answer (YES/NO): NO